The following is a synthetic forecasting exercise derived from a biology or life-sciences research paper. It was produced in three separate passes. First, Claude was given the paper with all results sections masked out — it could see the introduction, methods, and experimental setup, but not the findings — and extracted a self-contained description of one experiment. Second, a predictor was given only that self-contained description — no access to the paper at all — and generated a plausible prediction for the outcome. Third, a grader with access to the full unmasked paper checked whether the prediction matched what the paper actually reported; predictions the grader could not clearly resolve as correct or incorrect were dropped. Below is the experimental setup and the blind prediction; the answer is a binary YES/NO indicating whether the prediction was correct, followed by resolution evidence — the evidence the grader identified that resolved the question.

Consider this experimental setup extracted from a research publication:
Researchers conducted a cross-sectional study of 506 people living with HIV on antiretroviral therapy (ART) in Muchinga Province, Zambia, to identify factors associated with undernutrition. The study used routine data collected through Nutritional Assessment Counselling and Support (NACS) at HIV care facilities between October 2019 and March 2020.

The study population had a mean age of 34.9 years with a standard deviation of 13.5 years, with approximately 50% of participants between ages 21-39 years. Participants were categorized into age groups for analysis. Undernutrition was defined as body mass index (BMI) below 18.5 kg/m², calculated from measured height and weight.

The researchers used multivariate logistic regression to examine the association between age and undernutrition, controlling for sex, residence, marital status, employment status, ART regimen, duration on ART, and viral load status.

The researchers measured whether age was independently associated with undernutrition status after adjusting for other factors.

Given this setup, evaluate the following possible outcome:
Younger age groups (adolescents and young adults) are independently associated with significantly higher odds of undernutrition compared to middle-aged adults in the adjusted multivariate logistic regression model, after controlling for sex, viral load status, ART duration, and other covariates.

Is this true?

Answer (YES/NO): YES